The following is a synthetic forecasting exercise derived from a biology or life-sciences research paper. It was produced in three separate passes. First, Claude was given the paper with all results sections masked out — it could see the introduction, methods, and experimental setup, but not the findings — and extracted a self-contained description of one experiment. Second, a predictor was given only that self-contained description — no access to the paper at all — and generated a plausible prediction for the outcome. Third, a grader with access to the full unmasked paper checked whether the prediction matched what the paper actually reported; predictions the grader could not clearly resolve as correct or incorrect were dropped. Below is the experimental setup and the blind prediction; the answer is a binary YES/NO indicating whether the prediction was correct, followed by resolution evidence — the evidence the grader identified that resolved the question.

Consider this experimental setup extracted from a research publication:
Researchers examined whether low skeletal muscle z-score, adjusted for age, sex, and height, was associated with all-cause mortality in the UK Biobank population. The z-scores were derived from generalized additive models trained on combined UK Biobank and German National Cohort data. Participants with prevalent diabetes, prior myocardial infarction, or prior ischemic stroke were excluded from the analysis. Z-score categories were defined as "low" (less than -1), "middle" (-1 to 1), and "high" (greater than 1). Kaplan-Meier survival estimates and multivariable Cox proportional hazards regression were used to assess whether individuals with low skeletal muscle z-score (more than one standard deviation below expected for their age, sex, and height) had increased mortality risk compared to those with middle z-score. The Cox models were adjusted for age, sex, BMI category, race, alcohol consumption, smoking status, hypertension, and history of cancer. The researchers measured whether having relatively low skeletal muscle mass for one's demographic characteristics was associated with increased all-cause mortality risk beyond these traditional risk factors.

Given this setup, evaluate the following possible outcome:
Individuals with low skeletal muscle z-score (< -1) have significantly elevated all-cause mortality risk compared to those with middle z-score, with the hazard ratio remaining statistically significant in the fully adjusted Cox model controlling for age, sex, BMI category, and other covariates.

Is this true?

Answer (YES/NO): YES